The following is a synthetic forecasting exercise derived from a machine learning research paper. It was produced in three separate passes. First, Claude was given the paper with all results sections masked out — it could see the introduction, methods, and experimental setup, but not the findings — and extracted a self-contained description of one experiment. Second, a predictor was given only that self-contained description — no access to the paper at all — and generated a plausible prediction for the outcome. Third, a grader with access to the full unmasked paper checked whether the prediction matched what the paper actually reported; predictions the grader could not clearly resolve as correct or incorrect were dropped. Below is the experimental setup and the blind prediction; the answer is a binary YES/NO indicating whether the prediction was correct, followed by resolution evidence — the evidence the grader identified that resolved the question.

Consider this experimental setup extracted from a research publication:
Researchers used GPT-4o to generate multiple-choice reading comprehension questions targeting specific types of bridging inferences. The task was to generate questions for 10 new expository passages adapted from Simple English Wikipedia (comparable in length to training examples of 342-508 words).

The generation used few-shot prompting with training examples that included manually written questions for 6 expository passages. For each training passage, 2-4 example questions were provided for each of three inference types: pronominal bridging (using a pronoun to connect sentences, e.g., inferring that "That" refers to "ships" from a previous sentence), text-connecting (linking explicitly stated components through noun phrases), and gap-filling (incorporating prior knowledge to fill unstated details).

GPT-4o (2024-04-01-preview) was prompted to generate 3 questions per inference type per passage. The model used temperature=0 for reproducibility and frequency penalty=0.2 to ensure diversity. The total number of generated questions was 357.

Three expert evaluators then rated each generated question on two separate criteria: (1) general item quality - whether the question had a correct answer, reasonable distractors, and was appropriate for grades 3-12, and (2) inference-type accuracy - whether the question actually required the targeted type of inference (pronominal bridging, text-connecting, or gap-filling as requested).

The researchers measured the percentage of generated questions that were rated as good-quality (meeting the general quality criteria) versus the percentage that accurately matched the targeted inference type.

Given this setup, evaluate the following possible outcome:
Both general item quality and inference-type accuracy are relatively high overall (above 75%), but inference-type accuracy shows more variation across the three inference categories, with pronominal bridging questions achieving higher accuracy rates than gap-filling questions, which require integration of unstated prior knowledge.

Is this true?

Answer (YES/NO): NO